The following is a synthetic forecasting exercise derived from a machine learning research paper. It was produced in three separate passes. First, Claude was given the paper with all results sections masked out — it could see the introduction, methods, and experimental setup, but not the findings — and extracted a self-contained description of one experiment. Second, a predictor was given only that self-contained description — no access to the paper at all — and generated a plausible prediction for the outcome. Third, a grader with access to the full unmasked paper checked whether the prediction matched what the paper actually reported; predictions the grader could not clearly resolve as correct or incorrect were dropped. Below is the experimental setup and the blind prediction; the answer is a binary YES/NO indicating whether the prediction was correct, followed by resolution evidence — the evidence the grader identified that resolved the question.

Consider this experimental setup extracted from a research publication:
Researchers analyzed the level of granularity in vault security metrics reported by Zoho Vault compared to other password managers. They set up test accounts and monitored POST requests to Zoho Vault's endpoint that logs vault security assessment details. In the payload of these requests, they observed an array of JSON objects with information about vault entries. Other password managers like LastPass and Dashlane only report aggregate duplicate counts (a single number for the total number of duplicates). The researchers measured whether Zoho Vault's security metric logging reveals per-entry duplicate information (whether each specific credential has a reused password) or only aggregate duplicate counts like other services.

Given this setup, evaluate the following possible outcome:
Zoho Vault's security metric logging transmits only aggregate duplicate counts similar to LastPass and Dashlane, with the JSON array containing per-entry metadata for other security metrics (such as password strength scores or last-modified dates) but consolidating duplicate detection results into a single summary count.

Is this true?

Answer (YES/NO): NO